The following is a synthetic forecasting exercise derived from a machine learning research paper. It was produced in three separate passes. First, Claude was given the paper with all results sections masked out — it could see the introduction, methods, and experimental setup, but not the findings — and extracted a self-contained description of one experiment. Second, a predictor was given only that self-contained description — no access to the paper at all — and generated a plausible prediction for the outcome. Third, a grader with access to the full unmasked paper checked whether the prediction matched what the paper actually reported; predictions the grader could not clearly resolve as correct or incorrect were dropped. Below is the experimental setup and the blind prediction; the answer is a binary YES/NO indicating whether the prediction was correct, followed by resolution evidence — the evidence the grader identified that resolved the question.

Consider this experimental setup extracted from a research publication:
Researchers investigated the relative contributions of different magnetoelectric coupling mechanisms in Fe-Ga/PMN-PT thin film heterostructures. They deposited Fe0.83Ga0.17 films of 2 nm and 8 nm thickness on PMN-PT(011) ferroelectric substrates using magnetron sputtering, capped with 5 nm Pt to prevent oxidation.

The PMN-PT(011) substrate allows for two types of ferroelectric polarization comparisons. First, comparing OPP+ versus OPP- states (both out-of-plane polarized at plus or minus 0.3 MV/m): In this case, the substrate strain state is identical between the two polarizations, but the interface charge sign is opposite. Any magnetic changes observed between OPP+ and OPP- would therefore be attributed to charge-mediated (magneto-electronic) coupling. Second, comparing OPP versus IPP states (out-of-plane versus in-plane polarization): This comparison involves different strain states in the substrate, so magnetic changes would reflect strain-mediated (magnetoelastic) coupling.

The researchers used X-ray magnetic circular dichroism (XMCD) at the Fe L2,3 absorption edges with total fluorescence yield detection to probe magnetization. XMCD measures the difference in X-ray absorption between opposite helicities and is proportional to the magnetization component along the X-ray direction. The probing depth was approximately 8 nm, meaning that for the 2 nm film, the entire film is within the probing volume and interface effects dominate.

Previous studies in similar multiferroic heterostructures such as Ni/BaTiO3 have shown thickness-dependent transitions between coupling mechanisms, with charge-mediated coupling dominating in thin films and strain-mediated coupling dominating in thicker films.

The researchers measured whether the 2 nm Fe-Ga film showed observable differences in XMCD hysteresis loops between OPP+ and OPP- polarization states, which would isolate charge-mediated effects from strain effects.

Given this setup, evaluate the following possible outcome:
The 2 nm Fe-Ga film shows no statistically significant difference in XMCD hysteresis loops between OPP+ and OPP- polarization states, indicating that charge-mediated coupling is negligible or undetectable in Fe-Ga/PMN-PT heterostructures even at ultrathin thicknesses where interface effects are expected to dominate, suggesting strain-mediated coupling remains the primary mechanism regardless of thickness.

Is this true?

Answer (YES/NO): NO